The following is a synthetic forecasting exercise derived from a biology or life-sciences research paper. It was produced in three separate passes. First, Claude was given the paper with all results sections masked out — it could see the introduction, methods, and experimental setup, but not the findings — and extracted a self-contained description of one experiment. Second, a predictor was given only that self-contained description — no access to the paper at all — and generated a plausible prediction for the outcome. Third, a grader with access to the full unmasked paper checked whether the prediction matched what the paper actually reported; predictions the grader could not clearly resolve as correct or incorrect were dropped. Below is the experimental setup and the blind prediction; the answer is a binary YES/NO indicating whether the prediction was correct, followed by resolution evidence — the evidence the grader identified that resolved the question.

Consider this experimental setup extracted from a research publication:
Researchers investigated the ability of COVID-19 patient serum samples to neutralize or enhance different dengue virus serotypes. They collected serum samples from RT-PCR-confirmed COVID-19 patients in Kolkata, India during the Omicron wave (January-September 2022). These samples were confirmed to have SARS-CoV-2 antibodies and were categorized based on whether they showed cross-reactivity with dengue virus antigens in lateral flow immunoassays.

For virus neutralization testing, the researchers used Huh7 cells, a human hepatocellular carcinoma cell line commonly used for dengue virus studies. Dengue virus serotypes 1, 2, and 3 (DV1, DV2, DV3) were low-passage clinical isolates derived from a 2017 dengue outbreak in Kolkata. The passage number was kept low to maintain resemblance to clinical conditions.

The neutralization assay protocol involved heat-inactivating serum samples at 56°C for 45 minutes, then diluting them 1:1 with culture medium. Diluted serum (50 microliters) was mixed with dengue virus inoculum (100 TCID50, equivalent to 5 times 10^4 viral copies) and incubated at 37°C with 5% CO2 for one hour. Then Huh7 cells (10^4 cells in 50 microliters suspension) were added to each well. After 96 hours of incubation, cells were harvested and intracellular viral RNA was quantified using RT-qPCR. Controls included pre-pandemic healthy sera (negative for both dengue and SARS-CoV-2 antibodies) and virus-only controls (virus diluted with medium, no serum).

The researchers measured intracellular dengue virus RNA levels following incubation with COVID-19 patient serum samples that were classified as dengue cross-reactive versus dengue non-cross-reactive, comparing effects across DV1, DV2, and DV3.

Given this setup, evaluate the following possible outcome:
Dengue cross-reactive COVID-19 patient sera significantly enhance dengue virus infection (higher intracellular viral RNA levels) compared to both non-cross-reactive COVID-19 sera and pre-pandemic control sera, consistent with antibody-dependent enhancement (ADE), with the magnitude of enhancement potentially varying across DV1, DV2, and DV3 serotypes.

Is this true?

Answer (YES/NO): NO